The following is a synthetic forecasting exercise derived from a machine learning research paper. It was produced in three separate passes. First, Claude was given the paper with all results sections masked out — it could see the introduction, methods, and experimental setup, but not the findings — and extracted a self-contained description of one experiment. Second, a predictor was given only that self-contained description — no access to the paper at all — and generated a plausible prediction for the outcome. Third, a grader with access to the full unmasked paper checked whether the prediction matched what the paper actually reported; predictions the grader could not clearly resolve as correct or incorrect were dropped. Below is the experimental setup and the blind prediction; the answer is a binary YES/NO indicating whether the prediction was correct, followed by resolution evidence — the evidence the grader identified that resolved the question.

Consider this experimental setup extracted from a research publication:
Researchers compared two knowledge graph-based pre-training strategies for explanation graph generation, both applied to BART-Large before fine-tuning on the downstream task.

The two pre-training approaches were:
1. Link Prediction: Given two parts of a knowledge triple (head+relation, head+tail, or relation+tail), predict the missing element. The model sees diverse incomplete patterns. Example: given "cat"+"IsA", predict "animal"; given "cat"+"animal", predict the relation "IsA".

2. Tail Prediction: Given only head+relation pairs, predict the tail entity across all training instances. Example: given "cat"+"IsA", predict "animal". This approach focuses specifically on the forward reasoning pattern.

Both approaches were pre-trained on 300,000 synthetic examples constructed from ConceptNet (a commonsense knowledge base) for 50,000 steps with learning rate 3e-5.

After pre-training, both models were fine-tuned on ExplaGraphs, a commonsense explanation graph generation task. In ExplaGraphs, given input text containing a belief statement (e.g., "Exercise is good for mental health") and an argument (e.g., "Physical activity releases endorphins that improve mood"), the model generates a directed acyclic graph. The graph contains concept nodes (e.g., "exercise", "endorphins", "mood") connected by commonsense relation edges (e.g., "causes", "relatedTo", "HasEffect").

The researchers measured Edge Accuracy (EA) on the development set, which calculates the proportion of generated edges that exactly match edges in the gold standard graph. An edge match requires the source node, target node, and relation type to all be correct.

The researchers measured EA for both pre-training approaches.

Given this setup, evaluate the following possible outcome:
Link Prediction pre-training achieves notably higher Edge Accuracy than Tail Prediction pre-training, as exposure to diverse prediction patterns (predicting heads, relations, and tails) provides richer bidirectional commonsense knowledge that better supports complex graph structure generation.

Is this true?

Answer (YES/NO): NO